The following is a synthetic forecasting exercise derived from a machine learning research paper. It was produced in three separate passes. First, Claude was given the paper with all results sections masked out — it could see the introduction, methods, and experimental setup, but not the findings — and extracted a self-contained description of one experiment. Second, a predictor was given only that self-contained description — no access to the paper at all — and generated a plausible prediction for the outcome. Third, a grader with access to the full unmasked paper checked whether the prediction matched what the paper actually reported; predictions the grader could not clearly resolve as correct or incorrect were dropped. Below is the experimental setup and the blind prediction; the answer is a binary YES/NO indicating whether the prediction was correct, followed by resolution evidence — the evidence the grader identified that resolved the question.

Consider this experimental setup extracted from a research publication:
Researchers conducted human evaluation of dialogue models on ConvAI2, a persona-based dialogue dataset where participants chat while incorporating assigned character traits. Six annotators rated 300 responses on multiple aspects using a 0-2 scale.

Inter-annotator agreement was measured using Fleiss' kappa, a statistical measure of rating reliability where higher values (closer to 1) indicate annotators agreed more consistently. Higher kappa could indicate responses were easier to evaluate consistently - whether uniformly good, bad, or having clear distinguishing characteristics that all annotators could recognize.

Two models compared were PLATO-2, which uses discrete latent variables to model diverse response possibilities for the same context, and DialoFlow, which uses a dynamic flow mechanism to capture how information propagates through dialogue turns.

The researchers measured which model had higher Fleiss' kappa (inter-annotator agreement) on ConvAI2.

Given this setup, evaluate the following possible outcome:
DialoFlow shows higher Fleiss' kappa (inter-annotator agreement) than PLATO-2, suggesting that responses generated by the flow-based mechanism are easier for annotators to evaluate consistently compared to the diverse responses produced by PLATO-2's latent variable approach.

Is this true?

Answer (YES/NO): YES